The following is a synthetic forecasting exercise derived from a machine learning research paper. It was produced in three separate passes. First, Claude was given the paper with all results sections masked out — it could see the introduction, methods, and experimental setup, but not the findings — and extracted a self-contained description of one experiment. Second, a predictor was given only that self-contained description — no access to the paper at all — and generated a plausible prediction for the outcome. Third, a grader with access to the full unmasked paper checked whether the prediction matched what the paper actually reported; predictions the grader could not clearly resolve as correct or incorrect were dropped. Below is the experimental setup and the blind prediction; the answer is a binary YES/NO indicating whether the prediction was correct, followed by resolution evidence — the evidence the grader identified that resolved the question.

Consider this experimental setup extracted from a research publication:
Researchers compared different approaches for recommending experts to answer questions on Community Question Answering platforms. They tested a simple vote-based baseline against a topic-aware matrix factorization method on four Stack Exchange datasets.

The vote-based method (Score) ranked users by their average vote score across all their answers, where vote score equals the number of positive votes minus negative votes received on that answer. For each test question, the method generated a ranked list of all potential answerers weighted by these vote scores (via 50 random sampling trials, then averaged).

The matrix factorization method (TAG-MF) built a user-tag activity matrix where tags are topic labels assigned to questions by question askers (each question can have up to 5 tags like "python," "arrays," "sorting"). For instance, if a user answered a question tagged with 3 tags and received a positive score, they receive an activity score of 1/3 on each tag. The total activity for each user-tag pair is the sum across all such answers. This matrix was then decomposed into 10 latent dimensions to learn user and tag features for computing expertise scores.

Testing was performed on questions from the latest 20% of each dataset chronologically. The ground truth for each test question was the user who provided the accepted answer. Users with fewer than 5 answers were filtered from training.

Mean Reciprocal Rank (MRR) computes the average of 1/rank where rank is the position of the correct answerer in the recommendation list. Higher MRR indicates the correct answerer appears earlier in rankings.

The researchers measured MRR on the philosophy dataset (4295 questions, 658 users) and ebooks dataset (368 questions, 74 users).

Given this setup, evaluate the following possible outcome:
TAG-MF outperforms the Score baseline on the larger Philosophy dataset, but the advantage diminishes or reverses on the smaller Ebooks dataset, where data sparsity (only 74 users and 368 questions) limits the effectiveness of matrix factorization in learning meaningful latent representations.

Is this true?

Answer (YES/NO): NO